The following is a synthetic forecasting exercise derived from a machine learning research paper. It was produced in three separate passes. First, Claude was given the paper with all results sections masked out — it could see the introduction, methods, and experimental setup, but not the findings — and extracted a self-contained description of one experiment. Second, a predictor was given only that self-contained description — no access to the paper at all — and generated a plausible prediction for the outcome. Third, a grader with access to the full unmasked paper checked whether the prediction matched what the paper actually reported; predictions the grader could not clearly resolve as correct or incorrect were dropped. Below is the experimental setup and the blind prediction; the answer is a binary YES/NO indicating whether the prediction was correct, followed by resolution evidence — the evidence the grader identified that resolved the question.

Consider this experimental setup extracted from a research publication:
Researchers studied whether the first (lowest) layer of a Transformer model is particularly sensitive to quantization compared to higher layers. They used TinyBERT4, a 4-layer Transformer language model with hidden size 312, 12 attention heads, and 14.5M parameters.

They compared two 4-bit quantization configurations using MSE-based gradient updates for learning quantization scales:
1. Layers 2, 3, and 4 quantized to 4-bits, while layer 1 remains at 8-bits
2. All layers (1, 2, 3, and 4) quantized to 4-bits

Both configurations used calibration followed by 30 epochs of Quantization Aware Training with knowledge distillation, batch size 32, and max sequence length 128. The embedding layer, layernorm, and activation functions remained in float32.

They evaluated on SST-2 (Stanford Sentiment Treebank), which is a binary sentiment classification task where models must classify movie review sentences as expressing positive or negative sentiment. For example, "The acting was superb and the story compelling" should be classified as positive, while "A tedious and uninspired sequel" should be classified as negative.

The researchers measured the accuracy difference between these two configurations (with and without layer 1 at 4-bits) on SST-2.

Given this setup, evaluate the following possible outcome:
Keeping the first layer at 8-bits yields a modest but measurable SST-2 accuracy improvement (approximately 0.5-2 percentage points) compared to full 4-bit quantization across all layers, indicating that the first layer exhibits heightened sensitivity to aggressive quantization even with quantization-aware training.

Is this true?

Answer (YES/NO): NO